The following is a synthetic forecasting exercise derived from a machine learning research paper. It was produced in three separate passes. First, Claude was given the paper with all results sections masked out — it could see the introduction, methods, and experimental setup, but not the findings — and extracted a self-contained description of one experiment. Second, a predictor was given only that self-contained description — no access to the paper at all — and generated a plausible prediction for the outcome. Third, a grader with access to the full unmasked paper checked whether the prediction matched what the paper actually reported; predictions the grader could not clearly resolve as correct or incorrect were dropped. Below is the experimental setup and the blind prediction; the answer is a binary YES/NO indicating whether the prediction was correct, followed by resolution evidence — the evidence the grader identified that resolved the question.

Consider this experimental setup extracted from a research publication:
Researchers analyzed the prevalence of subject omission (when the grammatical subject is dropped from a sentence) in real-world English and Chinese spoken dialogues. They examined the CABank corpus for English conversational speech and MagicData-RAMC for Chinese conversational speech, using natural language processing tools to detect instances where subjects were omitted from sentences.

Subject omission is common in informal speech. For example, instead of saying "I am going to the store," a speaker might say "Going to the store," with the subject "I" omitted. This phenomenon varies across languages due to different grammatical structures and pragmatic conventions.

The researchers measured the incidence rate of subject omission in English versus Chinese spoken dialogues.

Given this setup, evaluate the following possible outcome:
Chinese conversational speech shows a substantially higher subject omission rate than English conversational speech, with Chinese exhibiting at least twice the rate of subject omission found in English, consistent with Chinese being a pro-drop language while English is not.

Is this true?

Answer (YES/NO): YES